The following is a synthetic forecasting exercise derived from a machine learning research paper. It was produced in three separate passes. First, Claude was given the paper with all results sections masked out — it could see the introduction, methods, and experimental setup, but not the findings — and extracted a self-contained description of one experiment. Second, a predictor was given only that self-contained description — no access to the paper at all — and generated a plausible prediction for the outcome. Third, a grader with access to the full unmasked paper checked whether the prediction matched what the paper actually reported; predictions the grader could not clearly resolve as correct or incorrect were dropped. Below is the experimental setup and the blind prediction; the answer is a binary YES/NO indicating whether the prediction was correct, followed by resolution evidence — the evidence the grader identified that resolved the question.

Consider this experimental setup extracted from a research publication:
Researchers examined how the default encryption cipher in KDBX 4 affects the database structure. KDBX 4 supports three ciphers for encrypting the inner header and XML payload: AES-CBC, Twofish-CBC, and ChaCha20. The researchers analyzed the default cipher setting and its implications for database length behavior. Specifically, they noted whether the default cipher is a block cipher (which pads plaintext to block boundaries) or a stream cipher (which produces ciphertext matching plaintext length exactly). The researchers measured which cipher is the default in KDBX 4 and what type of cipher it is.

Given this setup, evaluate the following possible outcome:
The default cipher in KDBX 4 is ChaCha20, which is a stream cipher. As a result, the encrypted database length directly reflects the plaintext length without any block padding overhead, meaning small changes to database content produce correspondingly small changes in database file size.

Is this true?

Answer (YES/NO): YES